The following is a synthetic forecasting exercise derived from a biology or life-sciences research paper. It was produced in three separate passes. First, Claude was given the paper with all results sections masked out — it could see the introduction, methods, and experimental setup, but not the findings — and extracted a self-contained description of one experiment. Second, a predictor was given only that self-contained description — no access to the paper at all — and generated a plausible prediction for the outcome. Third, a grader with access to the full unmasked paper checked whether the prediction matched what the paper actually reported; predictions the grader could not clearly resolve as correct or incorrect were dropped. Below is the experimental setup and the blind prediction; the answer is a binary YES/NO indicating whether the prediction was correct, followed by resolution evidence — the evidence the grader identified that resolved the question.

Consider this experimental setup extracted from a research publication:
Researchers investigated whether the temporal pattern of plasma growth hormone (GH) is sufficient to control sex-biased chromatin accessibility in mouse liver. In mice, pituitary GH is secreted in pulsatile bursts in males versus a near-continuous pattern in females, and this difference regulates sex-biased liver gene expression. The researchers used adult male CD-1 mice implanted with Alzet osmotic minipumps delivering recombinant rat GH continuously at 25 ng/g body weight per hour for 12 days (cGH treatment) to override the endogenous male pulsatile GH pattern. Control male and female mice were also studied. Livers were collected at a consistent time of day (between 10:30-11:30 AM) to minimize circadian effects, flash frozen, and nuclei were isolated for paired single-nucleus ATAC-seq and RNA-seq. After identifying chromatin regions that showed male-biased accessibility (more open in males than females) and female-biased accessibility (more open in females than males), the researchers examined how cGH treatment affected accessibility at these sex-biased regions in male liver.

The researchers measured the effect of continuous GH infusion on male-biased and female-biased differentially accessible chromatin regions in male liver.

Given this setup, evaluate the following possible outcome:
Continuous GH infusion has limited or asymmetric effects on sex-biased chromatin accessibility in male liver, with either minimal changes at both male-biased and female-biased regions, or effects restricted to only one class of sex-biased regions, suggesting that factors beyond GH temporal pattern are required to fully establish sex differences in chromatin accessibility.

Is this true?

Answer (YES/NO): NO